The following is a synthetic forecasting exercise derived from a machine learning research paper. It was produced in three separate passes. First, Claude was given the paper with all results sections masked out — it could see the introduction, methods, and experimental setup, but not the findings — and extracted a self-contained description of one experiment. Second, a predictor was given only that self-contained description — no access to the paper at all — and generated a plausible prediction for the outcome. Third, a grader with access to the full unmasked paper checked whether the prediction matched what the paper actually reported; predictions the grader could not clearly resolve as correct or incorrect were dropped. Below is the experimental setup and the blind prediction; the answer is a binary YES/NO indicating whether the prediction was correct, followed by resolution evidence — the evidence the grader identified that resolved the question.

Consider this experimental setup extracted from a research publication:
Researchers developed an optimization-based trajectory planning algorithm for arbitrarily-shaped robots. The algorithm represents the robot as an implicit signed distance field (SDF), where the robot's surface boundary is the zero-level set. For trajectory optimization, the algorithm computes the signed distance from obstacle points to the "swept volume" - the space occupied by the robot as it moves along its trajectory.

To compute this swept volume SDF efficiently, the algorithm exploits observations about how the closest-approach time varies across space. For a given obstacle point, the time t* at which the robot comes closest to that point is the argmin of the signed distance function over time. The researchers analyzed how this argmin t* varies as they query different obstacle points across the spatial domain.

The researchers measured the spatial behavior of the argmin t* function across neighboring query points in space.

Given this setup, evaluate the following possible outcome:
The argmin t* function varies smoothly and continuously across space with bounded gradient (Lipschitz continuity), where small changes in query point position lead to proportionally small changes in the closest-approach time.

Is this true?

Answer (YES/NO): NO